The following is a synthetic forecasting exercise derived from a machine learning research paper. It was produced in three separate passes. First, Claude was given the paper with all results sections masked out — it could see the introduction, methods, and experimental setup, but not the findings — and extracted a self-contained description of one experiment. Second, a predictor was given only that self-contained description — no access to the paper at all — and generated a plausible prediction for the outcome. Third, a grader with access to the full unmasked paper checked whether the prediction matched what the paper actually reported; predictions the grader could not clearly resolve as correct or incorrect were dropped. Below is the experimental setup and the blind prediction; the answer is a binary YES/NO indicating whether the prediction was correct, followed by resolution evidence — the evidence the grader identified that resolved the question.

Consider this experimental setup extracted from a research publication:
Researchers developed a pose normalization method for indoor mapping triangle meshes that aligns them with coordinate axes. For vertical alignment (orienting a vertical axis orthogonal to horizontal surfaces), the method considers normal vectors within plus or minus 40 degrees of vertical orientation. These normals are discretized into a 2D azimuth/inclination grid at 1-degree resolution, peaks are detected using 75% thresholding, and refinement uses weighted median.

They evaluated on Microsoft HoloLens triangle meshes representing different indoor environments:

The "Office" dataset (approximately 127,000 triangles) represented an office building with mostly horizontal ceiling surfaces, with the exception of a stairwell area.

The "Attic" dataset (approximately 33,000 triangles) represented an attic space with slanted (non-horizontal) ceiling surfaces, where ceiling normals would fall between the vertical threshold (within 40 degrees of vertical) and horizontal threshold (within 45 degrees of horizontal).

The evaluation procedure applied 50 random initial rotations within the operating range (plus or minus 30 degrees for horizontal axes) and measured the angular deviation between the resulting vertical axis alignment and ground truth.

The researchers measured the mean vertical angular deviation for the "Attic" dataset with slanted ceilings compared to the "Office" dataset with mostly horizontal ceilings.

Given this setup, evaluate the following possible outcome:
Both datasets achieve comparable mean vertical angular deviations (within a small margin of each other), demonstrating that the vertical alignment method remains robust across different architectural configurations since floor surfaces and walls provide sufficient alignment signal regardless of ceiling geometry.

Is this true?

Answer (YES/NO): NO